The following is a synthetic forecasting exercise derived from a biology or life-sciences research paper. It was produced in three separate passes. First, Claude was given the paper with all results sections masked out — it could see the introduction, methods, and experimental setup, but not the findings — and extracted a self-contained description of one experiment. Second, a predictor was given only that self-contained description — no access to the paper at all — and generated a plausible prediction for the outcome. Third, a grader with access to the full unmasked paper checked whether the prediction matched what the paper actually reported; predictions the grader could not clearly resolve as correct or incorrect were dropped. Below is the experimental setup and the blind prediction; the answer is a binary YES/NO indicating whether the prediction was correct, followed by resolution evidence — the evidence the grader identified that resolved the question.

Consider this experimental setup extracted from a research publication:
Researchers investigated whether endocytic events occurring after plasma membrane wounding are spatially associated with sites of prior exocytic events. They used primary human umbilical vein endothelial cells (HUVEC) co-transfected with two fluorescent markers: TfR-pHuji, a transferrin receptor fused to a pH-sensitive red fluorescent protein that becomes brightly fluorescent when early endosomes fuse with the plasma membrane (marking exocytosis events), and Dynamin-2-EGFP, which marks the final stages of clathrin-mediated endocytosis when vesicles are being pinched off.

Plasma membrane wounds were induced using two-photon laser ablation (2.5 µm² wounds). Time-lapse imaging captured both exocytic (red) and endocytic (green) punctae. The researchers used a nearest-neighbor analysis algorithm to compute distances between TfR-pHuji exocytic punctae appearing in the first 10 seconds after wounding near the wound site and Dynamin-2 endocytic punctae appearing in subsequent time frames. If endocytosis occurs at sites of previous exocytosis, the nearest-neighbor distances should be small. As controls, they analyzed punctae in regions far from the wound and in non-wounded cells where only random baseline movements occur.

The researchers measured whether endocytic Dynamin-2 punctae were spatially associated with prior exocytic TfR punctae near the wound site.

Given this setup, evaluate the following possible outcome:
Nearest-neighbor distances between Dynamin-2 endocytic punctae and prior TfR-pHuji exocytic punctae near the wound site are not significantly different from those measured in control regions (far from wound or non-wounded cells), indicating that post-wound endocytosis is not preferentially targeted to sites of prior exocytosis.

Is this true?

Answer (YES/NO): NO